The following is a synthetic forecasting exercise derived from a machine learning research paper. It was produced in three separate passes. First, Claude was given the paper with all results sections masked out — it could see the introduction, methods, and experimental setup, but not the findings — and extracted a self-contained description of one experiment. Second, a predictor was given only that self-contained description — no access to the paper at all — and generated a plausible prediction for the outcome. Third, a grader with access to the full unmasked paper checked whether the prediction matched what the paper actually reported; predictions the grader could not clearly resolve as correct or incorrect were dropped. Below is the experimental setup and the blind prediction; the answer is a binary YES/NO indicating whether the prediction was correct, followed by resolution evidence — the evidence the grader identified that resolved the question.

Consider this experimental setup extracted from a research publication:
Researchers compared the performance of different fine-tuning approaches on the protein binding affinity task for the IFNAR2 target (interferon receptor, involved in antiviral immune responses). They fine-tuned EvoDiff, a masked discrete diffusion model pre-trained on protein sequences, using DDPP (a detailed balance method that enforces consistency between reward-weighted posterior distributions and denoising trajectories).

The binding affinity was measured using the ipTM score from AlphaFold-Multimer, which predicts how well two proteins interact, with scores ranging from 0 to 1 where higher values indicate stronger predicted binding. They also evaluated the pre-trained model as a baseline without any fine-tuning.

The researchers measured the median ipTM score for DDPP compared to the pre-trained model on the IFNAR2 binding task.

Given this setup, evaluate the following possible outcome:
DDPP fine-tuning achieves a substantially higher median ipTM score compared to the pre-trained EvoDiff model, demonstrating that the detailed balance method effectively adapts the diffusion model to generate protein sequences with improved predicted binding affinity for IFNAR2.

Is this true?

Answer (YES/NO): NO